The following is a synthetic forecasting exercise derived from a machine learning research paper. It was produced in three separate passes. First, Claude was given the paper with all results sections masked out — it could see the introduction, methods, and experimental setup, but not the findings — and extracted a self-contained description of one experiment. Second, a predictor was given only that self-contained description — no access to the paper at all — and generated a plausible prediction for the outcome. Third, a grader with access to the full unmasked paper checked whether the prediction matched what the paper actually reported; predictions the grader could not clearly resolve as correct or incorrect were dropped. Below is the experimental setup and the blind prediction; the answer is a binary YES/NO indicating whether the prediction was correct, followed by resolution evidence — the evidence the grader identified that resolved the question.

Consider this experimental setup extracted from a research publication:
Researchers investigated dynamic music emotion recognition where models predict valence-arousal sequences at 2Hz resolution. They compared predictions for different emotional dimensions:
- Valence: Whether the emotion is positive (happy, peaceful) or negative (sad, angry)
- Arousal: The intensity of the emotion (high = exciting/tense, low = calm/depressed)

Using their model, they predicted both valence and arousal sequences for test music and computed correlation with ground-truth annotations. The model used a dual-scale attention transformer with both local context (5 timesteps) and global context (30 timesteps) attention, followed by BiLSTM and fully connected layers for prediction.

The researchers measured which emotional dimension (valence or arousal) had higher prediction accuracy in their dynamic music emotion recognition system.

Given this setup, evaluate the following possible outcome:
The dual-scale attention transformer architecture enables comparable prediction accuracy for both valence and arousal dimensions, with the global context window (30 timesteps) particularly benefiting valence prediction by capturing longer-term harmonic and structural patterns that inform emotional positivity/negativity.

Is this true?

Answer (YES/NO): NO